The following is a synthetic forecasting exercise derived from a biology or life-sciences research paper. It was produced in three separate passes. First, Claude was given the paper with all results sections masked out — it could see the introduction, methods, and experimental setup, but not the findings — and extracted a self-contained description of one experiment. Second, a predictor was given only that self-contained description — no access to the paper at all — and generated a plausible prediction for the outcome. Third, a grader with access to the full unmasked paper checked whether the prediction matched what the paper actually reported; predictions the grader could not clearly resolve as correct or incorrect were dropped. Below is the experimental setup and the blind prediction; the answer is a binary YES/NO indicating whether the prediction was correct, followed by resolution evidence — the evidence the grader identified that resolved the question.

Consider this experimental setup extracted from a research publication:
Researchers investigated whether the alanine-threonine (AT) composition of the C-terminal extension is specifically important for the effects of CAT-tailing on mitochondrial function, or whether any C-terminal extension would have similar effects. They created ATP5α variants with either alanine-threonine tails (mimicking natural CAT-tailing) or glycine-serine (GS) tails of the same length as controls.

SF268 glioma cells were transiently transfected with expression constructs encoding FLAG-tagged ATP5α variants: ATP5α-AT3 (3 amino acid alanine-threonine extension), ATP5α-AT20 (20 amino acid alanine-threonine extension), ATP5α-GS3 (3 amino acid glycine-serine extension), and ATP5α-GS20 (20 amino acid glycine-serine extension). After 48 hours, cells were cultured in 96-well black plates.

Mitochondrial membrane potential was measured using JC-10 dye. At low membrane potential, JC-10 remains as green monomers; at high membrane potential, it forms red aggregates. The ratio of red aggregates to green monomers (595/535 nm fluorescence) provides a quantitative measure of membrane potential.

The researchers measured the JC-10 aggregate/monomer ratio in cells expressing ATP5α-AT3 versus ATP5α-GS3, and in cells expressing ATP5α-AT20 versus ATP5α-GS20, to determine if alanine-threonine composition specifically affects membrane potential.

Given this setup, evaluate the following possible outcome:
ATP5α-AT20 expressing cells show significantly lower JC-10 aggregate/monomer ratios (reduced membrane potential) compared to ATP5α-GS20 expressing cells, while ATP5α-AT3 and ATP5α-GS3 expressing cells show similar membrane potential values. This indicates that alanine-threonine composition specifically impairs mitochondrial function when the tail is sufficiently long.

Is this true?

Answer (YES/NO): NO